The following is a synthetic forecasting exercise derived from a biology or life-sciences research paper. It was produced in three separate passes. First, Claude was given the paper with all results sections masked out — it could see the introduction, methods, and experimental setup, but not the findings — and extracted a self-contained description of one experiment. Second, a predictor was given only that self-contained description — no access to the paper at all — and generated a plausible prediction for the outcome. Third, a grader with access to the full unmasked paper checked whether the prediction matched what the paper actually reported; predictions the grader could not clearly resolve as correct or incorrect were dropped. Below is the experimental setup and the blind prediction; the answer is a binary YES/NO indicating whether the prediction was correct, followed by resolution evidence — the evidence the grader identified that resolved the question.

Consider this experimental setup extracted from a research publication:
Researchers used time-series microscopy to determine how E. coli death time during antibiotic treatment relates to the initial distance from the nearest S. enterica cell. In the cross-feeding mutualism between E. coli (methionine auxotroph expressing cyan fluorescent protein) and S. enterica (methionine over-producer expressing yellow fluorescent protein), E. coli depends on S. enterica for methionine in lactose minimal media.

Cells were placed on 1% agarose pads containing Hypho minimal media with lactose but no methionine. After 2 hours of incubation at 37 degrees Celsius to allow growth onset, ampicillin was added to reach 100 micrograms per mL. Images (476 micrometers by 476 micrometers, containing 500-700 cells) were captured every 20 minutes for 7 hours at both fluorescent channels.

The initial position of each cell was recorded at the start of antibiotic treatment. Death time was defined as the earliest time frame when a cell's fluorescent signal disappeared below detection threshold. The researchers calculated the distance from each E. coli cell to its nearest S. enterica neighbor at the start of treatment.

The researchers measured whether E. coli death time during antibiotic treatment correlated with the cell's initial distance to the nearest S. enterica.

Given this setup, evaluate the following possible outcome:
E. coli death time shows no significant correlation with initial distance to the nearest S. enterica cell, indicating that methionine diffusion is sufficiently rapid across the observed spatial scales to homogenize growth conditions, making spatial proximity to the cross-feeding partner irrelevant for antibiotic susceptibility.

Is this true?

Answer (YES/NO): NO